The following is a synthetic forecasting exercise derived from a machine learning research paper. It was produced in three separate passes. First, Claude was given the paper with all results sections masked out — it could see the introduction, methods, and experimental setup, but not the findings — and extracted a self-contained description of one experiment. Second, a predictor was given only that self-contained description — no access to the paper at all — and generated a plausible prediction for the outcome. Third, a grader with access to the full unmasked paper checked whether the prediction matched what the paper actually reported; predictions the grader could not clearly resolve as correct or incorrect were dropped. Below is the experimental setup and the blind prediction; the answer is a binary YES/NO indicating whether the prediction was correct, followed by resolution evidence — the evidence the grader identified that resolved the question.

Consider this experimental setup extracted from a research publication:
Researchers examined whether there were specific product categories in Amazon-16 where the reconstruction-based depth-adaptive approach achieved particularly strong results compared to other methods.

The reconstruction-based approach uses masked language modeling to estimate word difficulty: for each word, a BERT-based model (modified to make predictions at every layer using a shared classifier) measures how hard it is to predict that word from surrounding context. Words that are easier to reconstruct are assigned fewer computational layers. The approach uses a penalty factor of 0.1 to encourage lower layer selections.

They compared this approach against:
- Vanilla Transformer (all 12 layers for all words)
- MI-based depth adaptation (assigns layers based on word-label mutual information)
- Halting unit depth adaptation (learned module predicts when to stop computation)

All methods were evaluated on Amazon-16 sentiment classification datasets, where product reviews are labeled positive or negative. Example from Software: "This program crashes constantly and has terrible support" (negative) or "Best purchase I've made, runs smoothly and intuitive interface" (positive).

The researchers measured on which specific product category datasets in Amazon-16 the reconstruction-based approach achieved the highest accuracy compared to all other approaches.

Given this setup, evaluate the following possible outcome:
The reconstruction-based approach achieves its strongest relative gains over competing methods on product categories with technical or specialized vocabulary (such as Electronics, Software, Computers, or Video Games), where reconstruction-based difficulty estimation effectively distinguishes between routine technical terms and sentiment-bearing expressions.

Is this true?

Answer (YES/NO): NO